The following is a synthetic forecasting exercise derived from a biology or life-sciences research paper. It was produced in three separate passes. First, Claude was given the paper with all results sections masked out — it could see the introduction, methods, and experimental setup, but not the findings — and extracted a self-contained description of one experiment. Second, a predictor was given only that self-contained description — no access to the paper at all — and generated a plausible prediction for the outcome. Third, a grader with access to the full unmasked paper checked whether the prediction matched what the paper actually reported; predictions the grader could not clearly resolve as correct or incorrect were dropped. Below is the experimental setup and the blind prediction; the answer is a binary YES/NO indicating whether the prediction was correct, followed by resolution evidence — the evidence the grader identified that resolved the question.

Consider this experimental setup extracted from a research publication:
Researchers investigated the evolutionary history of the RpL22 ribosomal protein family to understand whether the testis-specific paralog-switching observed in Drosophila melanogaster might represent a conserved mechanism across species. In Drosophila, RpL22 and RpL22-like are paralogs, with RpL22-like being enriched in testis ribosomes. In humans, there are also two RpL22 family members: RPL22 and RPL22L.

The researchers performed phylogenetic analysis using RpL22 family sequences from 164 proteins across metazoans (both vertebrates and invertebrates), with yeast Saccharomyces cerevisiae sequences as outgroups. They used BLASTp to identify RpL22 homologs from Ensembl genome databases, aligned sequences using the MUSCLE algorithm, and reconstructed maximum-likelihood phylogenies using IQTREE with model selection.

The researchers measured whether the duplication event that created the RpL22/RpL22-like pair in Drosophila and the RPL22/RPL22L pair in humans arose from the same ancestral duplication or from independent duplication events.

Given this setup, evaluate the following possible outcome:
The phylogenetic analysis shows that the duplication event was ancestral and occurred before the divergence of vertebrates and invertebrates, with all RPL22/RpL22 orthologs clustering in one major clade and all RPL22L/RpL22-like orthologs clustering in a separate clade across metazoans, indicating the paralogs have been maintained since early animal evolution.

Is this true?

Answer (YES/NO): NO